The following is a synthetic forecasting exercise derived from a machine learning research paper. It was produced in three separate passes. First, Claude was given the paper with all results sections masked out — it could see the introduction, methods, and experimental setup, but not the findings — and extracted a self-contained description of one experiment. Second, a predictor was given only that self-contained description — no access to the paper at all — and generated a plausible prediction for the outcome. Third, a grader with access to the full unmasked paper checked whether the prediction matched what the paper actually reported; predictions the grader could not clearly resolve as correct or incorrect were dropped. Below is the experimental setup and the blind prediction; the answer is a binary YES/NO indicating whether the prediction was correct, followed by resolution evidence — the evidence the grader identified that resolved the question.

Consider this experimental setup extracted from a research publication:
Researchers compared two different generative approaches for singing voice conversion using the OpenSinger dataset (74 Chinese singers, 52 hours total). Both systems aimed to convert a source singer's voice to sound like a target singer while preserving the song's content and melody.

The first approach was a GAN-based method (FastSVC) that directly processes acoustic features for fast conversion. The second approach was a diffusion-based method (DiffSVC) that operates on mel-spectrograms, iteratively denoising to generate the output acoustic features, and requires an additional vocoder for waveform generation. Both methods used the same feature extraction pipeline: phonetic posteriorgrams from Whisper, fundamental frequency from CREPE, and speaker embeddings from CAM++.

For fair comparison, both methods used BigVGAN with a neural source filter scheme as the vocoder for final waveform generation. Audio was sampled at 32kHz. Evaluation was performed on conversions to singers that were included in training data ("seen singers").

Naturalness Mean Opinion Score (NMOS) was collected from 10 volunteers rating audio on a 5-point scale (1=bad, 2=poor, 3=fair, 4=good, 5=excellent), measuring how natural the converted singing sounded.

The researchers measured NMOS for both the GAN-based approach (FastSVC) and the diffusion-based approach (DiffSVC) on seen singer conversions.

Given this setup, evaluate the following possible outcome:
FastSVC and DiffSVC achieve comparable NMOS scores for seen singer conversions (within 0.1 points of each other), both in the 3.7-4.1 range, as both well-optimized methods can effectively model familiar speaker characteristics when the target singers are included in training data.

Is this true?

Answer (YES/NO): NO